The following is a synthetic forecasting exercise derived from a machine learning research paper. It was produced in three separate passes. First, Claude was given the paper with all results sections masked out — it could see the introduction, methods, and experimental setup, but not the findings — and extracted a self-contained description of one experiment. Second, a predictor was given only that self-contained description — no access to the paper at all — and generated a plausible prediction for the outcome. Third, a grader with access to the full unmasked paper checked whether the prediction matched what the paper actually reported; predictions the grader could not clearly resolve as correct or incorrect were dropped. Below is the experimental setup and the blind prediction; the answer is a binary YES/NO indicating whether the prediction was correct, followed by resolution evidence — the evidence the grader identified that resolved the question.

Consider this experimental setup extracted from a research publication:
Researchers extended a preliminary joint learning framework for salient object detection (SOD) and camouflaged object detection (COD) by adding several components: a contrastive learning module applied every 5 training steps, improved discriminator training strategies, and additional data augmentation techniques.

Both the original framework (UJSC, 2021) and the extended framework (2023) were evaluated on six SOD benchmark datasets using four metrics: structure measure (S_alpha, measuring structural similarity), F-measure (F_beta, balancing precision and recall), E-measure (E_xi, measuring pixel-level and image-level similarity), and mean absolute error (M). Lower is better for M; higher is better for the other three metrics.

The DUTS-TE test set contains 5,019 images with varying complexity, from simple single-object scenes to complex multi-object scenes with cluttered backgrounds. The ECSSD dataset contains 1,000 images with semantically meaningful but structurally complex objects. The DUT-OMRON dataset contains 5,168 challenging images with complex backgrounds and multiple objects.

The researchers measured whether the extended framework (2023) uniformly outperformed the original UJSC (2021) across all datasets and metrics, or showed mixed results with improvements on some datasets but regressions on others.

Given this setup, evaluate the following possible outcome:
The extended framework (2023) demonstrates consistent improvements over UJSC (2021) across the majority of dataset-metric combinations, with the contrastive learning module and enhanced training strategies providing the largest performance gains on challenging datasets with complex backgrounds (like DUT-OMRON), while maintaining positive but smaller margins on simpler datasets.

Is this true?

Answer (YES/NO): NO